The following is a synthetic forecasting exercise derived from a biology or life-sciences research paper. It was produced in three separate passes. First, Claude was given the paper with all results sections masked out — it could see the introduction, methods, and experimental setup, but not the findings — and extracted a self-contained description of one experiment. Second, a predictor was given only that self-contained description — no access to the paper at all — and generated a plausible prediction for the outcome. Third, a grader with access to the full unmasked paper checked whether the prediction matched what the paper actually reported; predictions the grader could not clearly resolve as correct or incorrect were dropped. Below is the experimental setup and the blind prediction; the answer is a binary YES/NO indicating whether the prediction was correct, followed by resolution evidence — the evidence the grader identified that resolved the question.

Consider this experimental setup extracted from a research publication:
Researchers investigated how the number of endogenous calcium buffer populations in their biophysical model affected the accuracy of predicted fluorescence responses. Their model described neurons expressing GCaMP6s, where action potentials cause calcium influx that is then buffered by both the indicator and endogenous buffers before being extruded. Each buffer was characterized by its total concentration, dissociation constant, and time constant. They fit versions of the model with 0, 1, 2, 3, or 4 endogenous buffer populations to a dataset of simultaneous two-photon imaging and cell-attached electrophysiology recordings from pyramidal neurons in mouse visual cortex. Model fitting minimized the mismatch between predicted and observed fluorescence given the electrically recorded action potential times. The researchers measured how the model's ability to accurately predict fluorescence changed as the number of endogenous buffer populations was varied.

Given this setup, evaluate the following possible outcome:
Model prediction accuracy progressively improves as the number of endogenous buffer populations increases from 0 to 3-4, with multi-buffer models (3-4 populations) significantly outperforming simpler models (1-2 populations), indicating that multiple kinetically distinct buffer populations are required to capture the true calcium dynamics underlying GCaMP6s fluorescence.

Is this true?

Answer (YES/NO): NO